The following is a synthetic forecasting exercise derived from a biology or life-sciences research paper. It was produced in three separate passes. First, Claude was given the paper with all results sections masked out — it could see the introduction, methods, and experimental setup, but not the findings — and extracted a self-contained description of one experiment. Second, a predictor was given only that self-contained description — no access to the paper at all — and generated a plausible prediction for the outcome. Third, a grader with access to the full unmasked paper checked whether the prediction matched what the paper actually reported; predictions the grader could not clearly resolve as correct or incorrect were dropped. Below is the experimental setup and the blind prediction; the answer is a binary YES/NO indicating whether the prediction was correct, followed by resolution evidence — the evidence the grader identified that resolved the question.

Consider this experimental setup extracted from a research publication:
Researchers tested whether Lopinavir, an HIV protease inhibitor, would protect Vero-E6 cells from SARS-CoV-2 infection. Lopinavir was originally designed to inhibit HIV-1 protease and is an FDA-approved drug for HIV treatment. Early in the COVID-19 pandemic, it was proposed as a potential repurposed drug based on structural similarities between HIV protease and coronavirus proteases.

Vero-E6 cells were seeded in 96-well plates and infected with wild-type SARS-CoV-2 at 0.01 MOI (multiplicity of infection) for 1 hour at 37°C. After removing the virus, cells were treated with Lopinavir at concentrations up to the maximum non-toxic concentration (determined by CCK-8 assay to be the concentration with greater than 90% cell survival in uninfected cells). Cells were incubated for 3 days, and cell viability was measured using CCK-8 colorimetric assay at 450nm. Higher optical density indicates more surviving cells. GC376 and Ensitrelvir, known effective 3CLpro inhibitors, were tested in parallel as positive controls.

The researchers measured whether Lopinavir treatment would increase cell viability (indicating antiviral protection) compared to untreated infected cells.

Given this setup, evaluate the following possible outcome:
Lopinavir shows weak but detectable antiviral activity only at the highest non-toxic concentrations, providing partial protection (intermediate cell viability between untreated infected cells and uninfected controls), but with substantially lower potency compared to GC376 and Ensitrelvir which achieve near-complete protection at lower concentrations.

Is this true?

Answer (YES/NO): NO